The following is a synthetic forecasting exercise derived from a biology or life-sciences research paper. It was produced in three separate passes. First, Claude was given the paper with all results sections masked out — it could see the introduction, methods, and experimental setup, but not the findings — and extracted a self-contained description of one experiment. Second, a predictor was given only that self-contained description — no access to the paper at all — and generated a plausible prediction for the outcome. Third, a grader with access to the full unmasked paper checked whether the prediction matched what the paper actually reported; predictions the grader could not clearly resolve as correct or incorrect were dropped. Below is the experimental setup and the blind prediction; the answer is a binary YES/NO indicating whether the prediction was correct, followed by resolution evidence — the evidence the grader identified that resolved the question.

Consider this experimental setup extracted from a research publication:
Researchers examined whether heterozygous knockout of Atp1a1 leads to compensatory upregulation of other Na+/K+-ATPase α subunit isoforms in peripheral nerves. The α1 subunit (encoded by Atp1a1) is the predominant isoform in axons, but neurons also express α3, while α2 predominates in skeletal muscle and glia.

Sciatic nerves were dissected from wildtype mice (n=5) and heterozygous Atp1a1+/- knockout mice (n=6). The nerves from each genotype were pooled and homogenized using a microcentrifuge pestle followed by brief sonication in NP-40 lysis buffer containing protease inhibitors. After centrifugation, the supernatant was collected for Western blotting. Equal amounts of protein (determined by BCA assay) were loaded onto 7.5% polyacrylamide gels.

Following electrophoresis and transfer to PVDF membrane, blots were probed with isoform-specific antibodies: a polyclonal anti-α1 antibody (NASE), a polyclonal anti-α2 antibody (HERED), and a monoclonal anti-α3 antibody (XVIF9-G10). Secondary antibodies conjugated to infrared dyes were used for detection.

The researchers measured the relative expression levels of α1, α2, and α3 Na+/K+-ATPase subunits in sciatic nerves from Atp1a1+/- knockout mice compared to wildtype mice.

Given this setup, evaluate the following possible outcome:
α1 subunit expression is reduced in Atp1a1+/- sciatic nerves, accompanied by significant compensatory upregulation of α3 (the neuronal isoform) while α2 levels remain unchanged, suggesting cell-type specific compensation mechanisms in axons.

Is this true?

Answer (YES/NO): NO